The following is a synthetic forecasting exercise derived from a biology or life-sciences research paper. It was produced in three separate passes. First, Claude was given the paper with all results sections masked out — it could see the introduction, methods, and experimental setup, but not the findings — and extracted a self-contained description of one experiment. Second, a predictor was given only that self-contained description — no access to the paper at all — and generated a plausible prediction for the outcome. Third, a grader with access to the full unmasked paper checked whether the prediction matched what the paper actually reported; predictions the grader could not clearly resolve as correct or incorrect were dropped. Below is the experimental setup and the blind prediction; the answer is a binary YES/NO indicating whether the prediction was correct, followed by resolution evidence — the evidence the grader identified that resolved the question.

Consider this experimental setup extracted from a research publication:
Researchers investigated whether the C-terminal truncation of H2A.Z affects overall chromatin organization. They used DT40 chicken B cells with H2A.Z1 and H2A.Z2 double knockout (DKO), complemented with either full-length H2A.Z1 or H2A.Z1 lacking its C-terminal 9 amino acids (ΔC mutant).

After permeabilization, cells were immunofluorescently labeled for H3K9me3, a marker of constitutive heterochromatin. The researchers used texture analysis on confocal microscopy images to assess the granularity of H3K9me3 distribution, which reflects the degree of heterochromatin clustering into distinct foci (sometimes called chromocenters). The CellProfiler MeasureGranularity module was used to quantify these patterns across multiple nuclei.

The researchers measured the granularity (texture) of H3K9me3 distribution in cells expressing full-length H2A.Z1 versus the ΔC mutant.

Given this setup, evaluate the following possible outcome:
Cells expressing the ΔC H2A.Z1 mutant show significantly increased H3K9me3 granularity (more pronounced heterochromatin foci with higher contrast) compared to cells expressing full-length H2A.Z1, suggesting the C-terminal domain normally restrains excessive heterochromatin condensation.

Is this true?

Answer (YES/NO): NO